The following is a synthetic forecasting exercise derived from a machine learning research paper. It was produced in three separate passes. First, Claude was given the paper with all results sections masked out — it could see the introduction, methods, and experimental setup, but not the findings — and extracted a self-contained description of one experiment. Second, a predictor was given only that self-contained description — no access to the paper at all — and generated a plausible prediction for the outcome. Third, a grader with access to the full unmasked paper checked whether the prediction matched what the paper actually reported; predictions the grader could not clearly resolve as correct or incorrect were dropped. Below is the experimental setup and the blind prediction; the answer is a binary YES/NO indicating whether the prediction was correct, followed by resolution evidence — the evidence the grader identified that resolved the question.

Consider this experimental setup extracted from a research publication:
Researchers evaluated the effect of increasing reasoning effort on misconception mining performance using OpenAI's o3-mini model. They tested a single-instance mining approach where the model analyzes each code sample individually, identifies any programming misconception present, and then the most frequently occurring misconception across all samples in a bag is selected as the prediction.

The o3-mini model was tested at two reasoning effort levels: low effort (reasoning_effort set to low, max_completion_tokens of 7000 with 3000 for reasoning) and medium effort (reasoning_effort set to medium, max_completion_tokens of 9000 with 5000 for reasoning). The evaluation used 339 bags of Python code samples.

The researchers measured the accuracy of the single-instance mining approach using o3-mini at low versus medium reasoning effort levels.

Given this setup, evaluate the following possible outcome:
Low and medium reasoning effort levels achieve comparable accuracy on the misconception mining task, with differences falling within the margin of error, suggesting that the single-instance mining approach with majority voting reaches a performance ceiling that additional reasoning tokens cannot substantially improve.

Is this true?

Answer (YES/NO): NO